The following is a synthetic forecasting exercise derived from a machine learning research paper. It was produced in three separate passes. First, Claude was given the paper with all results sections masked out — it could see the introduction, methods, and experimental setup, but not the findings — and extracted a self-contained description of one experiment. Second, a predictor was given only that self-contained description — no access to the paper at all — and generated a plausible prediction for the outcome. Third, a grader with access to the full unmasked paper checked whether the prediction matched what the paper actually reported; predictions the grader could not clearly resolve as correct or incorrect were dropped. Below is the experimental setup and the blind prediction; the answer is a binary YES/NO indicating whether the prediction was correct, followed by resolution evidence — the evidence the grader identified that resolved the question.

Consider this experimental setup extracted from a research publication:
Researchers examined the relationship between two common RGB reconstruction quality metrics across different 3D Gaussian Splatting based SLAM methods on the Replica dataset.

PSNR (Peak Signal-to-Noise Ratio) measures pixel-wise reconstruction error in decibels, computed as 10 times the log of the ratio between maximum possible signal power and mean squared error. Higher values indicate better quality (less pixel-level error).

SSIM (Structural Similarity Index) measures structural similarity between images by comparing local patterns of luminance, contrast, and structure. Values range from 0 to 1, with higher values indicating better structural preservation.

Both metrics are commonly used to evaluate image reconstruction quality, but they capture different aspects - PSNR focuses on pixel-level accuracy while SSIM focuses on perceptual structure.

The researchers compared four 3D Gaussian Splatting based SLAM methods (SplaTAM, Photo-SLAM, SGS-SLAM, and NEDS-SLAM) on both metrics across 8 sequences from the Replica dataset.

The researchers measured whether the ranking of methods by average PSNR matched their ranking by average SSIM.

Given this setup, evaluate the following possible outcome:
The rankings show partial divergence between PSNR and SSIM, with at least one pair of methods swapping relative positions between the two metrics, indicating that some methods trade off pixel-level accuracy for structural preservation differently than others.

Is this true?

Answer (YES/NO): YES